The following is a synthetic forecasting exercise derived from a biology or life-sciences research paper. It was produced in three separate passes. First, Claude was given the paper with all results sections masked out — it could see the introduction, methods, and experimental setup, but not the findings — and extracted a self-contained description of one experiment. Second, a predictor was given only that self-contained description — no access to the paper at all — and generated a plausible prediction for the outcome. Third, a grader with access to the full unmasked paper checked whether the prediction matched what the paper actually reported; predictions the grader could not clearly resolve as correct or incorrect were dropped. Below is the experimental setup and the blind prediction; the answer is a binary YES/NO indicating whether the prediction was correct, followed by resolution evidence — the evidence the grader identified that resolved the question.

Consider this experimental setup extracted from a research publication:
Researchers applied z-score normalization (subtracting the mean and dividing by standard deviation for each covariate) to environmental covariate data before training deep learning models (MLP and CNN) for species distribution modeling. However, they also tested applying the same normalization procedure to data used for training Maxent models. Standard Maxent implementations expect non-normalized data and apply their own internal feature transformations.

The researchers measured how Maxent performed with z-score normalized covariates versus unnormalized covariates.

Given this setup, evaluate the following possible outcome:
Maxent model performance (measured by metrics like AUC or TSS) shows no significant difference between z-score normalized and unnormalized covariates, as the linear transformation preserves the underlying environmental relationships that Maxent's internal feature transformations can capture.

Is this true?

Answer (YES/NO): NO